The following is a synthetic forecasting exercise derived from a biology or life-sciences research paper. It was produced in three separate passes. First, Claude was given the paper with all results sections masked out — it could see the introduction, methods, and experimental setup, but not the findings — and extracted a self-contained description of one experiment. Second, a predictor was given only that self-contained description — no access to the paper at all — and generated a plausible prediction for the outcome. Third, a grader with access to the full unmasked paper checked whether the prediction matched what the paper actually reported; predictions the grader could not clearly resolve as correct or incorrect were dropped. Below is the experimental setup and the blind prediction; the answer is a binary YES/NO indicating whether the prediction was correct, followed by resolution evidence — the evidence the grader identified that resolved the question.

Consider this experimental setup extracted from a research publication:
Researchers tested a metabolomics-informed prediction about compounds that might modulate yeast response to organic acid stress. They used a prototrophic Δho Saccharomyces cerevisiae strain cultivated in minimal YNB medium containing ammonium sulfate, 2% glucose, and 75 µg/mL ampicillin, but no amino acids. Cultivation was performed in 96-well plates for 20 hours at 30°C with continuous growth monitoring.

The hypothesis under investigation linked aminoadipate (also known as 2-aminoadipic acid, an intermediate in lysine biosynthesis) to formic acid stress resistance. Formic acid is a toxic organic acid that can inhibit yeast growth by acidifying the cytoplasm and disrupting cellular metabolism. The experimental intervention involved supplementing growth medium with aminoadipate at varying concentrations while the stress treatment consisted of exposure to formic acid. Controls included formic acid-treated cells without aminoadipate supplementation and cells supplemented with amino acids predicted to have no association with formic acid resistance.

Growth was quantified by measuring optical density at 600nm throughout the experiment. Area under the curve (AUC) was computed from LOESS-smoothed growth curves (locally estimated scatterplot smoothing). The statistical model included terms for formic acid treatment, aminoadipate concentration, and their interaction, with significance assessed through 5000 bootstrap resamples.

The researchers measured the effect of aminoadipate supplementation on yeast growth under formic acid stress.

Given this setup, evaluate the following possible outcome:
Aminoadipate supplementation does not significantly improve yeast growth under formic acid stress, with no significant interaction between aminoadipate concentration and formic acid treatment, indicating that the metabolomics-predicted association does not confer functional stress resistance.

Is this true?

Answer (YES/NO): NO